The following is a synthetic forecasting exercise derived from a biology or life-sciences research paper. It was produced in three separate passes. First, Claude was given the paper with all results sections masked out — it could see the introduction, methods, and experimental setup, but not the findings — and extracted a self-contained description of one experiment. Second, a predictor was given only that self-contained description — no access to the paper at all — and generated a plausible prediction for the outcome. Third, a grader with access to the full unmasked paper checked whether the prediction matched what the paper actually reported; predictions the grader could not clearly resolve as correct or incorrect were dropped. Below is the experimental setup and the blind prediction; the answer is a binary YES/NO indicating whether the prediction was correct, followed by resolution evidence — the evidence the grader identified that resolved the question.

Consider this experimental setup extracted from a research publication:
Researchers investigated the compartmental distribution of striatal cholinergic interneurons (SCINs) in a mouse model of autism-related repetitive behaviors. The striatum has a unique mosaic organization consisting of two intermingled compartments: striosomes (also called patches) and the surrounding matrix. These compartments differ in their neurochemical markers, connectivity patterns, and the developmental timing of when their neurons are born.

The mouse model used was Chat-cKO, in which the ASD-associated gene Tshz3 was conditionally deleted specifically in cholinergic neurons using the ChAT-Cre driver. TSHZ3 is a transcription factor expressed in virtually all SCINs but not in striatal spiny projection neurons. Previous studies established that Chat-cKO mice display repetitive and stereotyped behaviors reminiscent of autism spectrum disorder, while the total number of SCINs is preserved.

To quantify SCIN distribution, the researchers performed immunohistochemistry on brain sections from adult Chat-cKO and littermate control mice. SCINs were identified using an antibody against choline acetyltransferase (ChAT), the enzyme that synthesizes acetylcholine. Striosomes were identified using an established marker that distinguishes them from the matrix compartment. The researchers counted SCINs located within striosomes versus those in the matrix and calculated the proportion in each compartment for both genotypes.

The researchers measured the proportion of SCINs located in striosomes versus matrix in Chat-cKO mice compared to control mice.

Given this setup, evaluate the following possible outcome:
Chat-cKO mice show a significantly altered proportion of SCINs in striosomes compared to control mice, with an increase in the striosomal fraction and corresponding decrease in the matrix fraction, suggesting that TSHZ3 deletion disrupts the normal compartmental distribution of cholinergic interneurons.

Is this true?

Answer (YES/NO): YES